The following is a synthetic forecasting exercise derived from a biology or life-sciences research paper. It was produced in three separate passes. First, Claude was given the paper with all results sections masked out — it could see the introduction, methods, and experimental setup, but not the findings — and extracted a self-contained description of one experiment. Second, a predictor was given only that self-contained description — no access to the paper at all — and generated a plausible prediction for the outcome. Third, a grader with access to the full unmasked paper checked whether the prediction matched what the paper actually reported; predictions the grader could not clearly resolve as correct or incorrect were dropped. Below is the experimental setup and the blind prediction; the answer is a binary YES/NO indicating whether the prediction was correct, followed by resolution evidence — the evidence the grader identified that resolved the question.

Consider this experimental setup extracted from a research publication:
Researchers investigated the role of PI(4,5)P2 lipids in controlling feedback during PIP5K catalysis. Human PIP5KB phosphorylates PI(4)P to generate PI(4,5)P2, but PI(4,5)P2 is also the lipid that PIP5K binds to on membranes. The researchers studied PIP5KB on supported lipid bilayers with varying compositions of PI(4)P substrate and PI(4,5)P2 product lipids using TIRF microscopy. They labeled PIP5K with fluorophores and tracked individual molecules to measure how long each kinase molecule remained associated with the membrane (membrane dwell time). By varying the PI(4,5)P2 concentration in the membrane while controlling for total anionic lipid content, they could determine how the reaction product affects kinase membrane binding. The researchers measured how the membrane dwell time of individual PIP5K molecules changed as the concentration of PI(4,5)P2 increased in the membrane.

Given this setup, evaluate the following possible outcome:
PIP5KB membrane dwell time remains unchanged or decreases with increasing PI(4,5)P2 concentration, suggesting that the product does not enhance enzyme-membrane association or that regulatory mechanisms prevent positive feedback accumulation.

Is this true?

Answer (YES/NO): NO